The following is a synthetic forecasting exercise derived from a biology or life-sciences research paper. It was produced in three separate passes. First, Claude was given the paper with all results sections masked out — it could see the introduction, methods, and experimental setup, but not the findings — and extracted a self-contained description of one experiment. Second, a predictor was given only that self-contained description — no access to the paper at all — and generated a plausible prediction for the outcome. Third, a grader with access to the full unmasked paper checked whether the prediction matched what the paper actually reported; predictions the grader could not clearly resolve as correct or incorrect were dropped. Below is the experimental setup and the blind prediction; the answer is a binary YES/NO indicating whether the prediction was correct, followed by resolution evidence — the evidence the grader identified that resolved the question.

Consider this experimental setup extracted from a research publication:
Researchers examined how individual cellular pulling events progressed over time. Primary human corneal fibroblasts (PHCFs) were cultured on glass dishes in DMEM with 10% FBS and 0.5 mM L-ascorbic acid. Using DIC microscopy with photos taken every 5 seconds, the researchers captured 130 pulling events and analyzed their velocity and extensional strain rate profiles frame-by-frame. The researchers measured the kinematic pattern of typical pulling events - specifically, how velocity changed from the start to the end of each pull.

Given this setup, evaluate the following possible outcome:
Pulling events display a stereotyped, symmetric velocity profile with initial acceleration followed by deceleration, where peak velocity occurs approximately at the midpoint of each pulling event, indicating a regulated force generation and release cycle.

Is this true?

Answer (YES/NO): NO